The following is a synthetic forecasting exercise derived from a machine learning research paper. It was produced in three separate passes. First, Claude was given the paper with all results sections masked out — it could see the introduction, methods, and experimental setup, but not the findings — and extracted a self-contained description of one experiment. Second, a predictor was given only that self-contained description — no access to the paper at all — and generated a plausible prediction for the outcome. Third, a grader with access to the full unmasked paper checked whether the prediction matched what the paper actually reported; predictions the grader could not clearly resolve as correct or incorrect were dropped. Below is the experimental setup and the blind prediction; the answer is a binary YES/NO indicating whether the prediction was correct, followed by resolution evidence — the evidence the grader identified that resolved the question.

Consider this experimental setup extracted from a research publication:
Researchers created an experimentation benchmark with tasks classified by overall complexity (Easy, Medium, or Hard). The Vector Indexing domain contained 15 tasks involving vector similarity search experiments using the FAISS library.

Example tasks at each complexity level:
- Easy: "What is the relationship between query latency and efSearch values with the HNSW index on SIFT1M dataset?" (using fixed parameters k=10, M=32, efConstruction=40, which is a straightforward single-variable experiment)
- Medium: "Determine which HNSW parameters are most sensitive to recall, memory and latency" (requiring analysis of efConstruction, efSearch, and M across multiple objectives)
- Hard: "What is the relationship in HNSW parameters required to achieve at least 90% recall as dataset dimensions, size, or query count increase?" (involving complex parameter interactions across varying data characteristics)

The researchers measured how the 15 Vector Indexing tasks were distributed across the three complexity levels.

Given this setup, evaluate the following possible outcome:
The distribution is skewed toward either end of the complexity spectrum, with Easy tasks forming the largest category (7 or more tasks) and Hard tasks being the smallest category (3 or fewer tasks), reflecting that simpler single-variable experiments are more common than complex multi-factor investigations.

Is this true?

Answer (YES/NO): NO